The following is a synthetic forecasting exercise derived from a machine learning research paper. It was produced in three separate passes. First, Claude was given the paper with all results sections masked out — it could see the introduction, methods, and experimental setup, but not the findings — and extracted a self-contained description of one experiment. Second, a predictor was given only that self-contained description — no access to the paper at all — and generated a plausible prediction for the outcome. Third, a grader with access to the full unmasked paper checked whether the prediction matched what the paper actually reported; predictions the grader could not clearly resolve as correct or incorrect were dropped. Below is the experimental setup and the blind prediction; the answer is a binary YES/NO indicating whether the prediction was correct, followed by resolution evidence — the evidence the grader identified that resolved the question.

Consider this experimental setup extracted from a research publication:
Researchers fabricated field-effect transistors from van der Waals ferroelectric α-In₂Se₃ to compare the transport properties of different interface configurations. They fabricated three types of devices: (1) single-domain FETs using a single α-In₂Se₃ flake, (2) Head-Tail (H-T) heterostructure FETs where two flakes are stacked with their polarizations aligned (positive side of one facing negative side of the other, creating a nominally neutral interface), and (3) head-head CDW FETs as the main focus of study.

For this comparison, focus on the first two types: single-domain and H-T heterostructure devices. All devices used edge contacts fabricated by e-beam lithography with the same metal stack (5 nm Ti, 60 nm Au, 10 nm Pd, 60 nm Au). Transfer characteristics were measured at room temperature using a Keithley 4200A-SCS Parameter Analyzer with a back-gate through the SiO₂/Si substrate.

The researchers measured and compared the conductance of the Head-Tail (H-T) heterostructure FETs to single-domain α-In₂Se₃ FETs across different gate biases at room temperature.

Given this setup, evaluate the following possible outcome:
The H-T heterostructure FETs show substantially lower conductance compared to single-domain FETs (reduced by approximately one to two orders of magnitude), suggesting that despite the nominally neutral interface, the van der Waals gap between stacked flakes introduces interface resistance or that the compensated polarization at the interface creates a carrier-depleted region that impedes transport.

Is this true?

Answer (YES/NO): YES